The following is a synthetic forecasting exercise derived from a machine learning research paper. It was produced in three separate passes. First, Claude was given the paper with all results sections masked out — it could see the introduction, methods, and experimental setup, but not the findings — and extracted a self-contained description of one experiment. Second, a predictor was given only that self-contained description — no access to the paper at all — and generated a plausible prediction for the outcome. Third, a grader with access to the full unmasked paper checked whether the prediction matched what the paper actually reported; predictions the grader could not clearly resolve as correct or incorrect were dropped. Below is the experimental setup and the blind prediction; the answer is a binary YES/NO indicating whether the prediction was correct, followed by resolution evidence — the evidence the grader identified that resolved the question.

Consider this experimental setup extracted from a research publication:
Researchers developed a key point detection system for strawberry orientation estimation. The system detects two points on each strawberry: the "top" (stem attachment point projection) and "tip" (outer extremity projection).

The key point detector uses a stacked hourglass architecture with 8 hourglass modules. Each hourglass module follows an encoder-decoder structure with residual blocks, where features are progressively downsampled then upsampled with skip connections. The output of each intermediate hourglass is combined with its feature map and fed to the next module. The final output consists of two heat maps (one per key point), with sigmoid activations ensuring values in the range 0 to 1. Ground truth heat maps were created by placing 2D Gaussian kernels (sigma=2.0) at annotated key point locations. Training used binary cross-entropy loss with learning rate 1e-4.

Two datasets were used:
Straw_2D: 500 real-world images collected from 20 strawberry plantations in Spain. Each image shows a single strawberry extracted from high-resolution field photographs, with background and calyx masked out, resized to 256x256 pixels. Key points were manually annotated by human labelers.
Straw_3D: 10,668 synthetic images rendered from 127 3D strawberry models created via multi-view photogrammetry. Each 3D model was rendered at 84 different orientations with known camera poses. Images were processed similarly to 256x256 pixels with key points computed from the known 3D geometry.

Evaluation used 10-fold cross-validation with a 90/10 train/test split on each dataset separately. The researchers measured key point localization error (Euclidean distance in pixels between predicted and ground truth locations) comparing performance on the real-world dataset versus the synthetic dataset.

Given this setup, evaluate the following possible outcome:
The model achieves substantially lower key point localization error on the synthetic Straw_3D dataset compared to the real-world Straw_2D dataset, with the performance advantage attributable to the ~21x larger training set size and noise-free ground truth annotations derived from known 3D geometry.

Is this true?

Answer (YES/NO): NO